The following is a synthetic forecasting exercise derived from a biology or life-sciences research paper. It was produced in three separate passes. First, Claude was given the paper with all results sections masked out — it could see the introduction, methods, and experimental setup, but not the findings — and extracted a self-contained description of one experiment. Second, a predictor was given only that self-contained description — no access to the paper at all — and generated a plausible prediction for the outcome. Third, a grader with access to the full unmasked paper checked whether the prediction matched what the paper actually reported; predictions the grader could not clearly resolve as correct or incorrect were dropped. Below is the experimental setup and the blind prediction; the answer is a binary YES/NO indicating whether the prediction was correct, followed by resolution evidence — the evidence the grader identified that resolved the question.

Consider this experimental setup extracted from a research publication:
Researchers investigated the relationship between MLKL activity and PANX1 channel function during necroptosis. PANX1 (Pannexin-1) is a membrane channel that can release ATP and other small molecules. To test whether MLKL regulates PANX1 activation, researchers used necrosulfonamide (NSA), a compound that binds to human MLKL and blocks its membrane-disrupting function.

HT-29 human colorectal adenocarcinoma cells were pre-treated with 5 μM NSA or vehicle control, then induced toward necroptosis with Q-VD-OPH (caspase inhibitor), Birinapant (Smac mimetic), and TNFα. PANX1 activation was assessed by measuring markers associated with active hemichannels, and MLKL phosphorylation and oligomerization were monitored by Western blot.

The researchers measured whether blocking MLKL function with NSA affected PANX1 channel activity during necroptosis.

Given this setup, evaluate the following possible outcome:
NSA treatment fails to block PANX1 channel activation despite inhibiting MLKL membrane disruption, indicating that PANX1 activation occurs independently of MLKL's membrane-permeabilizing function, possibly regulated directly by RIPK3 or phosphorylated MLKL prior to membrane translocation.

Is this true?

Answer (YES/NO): NO